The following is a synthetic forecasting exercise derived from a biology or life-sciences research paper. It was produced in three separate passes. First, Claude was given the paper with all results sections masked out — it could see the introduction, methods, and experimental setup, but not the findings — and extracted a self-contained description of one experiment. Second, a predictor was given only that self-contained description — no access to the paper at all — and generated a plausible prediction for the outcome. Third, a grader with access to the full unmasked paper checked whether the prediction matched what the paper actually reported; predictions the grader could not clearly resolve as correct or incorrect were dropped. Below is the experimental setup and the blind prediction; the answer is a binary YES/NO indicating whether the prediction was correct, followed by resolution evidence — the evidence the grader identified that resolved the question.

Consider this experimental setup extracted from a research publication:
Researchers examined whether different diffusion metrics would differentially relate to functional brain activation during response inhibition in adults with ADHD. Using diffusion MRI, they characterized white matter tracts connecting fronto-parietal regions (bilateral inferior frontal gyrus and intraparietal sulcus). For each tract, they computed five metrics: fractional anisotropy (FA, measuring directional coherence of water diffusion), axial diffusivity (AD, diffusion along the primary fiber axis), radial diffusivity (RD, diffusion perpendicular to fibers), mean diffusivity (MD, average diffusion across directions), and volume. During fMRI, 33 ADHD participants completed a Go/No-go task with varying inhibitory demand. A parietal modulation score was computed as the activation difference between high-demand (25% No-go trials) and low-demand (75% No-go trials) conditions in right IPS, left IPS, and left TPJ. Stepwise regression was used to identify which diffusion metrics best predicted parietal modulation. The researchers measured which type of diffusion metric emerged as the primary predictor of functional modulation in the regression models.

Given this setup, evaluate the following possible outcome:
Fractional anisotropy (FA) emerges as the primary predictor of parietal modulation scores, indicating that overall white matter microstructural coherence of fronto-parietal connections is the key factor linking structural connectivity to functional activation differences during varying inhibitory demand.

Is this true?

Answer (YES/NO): NO